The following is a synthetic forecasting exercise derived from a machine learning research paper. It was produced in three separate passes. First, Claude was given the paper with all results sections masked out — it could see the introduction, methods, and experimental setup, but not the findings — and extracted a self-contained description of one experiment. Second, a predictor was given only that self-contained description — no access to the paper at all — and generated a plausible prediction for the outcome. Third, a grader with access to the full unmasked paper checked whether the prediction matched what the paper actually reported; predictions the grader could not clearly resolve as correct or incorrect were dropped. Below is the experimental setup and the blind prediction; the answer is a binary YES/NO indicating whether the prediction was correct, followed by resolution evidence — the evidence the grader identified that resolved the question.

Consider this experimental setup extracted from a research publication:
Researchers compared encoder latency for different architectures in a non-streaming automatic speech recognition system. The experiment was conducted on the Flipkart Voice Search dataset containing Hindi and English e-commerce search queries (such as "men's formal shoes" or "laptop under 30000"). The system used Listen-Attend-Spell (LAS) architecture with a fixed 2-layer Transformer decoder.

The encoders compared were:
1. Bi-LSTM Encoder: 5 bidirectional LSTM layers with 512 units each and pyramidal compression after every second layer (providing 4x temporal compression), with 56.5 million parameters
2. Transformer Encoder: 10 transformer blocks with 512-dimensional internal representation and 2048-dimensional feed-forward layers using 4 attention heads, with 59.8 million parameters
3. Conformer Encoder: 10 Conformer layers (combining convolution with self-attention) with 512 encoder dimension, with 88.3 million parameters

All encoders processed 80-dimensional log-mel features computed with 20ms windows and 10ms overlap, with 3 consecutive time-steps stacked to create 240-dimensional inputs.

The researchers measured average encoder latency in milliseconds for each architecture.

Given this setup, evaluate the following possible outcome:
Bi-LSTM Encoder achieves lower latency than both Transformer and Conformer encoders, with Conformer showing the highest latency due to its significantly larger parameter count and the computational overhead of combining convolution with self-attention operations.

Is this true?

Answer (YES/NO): NO